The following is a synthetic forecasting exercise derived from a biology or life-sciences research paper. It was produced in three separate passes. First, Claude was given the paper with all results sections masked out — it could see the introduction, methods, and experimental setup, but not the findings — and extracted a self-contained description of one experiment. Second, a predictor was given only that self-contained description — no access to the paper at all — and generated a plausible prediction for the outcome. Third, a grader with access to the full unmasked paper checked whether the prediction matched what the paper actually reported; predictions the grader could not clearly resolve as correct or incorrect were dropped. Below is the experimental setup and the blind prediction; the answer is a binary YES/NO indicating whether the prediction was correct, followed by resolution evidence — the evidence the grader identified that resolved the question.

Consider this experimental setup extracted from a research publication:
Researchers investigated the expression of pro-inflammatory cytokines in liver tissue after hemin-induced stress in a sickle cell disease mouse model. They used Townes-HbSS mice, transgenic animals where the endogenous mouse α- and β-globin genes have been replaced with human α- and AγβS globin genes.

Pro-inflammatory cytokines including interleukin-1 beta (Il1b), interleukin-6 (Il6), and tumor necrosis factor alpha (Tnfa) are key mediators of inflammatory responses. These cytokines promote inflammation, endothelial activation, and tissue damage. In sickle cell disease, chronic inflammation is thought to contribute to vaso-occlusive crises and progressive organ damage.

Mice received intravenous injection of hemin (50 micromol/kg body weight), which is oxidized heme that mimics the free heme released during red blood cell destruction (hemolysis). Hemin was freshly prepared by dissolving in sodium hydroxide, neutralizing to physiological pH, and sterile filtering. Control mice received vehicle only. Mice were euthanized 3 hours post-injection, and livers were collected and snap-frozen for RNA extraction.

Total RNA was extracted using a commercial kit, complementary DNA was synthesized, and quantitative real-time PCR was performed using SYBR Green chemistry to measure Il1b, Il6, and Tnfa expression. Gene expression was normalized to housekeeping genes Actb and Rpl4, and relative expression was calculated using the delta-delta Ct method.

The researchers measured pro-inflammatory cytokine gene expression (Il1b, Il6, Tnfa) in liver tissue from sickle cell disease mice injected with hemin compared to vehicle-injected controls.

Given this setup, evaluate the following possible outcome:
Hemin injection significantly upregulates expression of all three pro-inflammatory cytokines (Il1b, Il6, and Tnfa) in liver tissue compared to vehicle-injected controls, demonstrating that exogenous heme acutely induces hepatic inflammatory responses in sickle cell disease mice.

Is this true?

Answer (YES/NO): YES